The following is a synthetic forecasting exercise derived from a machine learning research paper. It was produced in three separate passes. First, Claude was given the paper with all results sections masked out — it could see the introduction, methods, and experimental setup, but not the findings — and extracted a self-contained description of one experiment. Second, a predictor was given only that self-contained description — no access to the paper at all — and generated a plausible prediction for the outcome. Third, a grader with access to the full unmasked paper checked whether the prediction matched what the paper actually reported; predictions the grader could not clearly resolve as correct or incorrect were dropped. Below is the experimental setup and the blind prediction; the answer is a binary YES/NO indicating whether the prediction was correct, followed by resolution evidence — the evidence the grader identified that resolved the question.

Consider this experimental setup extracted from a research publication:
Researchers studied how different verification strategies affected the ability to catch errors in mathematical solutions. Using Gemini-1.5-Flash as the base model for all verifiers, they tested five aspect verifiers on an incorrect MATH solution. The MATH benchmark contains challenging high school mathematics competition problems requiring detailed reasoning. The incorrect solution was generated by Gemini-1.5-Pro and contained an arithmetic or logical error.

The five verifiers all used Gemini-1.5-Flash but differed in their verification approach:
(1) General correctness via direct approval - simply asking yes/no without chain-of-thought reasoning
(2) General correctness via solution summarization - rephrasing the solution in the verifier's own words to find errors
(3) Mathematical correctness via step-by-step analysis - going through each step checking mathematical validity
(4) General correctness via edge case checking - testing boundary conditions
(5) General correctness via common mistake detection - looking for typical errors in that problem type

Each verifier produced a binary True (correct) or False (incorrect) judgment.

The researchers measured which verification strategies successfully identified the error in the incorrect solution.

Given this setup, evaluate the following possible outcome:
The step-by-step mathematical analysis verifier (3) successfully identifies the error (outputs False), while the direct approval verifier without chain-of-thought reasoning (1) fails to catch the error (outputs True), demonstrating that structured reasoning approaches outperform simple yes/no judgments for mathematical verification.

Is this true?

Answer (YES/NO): NO